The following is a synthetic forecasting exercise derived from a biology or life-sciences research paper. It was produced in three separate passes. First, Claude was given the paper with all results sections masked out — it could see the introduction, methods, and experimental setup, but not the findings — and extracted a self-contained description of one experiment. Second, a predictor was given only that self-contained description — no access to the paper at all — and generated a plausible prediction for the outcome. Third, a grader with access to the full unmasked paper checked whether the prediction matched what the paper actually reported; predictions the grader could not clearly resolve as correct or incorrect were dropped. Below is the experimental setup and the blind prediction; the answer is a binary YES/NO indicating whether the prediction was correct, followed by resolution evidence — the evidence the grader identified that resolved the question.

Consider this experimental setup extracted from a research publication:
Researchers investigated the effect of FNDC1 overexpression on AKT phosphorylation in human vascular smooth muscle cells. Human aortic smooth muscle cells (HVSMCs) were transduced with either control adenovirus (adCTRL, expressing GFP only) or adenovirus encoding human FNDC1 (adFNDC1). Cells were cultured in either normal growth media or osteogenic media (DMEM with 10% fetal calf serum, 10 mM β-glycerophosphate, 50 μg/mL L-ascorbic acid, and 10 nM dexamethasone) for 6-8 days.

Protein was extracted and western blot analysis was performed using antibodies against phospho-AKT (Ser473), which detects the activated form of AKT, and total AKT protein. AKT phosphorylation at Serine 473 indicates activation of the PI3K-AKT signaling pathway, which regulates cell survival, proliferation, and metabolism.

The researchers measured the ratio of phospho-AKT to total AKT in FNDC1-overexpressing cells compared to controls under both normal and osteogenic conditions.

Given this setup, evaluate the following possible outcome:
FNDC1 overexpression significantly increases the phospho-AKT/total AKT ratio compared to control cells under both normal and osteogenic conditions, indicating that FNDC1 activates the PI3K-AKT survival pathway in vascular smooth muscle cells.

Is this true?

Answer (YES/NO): YES